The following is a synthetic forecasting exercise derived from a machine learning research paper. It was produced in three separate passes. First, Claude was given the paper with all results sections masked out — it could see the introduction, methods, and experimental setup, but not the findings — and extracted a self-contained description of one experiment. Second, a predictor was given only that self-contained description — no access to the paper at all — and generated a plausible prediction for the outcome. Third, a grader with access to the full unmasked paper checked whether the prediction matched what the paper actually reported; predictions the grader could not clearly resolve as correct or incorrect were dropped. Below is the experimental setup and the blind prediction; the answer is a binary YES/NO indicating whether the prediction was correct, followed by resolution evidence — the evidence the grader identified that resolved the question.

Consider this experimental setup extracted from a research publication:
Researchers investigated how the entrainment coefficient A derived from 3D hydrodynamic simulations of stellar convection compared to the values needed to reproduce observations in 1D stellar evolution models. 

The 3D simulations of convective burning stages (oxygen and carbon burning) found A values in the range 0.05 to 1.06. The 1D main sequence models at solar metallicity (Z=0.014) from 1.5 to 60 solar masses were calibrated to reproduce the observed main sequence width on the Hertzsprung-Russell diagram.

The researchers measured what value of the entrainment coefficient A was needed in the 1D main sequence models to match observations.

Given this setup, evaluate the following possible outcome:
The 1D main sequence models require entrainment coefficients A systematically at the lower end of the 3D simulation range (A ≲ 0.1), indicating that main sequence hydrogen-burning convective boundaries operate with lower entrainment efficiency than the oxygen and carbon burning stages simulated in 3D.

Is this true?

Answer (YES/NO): NO